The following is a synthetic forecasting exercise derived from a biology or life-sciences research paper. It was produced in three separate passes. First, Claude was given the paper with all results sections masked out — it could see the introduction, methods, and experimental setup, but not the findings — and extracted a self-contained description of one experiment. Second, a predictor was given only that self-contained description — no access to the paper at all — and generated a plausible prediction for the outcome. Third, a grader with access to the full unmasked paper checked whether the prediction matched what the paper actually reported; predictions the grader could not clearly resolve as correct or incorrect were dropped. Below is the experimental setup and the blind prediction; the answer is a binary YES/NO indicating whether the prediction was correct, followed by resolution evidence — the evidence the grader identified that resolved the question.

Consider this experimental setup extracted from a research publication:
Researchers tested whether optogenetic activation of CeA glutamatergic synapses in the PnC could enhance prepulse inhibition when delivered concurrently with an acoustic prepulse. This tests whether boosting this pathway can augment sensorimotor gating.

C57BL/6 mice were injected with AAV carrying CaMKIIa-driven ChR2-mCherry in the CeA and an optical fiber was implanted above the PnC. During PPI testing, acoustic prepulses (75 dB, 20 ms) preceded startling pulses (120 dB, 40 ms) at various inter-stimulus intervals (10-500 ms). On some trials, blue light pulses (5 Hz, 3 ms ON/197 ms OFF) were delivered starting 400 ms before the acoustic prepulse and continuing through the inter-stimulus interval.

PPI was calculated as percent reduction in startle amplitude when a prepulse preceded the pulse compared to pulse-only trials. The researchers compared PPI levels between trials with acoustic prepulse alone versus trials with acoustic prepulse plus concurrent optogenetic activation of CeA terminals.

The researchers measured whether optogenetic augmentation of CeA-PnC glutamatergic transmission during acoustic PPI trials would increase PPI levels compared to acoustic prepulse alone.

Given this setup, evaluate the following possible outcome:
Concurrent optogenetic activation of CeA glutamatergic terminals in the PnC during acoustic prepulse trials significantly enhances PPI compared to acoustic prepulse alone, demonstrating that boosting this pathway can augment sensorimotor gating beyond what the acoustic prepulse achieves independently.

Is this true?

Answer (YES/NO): YES